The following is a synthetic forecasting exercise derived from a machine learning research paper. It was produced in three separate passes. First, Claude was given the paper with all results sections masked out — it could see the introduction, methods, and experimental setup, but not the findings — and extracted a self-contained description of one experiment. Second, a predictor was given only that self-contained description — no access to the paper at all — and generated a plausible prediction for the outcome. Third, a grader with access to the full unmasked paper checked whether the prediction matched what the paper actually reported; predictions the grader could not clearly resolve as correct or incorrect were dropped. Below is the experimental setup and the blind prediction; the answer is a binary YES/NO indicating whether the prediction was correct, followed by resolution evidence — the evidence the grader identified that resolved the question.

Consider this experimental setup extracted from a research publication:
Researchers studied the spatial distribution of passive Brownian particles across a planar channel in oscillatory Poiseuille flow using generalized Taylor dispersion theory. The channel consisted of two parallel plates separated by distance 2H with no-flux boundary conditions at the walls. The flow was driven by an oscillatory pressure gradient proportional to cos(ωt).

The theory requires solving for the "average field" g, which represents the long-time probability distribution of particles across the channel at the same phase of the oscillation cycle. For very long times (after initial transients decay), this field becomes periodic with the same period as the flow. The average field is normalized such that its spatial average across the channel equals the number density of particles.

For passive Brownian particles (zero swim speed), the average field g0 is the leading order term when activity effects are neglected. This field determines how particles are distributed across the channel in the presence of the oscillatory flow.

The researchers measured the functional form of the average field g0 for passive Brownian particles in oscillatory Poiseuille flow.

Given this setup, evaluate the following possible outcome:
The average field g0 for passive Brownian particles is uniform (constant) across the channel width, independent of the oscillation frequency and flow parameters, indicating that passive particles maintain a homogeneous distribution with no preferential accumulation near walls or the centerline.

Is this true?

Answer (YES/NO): YES